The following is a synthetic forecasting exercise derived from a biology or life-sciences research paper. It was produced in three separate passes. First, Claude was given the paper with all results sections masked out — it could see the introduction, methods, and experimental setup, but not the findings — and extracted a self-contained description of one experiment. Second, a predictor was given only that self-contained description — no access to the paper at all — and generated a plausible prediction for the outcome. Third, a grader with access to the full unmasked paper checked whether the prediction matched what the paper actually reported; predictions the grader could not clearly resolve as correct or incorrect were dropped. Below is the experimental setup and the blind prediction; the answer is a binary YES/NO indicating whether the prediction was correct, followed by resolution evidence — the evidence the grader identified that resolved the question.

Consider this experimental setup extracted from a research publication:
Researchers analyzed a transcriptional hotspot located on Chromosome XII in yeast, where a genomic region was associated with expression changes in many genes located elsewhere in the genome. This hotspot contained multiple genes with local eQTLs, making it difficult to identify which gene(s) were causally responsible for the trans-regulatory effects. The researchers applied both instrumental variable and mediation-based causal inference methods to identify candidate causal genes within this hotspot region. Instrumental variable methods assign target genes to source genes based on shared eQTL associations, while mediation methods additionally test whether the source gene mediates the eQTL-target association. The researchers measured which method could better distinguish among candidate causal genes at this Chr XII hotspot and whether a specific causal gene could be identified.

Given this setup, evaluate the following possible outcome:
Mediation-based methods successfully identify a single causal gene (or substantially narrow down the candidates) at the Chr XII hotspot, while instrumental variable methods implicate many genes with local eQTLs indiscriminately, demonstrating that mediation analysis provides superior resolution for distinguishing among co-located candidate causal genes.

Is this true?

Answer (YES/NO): YES